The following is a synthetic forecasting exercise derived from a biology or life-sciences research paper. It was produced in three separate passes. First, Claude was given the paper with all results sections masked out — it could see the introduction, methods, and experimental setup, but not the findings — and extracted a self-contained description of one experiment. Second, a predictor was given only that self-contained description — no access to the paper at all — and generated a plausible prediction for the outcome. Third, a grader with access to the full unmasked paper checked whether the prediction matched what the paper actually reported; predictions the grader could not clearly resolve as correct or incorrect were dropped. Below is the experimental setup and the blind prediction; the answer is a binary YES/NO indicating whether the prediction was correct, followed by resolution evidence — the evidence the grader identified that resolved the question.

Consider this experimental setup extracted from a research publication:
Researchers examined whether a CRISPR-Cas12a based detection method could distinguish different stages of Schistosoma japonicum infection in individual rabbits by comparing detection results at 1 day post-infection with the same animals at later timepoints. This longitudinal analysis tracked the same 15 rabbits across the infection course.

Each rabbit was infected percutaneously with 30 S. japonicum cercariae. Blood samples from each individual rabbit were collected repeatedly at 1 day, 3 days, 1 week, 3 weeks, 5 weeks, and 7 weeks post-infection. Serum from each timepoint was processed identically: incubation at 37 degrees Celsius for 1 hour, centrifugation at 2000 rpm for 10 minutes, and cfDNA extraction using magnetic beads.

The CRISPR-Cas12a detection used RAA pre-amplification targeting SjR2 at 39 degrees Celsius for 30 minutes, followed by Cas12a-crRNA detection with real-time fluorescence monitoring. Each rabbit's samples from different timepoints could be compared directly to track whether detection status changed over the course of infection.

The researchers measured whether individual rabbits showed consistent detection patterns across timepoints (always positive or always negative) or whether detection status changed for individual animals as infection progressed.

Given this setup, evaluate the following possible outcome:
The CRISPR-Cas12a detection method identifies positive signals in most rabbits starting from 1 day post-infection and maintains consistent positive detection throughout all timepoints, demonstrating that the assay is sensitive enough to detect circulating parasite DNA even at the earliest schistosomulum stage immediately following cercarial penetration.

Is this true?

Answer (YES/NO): NO